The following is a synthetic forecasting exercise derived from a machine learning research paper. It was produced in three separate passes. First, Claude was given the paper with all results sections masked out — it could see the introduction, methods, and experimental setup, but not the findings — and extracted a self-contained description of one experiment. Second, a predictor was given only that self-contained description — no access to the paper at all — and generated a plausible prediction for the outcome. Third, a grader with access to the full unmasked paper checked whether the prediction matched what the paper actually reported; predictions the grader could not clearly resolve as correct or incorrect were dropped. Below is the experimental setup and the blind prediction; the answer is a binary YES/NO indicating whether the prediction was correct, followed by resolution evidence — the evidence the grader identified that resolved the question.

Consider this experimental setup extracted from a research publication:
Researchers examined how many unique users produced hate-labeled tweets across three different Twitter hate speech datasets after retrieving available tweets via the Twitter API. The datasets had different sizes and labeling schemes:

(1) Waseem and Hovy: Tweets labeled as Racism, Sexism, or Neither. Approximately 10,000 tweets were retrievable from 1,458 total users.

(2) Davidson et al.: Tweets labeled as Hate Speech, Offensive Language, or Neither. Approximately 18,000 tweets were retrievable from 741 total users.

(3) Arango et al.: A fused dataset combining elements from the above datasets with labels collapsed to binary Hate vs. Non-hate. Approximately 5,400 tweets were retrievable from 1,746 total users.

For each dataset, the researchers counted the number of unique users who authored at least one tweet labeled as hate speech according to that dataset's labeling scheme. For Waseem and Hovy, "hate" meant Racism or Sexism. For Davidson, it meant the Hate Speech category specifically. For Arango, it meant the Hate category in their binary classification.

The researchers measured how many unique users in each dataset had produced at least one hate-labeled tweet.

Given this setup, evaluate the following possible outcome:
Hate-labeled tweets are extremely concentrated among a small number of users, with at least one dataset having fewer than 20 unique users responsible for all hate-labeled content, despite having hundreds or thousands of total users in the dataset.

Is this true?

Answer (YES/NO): NO